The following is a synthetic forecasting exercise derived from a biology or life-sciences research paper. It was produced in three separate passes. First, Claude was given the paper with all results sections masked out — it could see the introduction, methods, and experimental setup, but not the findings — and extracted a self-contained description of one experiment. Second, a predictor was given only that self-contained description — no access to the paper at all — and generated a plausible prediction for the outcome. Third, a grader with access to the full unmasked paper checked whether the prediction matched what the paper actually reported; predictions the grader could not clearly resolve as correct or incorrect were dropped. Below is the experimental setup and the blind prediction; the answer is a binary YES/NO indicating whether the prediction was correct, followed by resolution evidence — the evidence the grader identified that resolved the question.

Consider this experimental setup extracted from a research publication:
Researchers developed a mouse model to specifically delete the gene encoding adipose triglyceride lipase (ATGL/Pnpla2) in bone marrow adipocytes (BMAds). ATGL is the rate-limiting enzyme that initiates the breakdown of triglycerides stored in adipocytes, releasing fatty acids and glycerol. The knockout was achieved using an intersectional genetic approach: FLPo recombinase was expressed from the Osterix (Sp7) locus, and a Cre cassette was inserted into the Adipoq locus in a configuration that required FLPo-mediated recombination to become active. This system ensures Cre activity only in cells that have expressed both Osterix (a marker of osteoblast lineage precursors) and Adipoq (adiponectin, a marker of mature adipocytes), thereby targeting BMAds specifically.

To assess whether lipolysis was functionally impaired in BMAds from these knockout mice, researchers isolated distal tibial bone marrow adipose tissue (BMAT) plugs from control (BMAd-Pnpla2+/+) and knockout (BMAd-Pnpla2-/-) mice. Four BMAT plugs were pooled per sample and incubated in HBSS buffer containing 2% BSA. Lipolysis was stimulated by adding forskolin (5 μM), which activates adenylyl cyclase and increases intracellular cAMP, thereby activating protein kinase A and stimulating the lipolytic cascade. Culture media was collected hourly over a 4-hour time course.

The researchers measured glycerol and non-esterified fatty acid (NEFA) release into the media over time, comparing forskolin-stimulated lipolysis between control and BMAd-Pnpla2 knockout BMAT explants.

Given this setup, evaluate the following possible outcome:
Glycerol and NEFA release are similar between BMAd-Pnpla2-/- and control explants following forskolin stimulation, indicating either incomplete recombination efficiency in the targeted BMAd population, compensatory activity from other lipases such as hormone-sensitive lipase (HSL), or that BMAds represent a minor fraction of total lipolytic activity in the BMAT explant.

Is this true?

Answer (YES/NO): NO